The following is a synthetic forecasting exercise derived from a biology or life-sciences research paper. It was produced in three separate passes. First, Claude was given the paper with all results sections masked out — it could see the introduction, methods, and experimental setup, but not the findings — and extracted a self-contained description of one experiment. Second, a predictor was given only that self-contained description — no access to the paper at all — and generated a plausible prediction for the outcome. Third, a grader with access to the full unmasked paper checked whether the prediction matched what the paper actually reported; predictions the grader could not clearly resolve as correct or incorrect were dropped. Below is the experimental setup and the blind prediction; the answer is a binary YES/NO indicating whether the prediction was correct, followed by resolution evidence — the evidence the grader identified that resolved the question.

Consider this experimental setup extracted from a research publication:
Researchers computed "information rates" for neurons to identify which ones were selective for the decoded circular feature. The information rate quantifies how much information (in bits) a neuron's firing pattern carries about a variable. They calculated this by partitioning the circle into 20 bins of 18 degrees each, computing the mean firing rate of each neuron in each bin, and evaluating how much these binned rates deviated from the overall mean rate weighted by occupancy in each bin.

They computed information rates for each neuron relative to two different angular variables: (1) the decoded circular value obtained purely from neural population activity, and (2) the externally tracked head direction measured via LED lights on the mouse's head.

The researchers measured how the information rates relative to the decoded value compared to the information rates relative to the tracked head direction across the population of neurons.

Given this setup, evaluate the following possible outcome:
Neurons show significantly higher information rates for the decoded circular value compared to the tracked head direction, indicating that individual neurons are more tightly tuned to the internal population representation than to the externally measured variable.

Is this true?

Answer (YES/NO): YES